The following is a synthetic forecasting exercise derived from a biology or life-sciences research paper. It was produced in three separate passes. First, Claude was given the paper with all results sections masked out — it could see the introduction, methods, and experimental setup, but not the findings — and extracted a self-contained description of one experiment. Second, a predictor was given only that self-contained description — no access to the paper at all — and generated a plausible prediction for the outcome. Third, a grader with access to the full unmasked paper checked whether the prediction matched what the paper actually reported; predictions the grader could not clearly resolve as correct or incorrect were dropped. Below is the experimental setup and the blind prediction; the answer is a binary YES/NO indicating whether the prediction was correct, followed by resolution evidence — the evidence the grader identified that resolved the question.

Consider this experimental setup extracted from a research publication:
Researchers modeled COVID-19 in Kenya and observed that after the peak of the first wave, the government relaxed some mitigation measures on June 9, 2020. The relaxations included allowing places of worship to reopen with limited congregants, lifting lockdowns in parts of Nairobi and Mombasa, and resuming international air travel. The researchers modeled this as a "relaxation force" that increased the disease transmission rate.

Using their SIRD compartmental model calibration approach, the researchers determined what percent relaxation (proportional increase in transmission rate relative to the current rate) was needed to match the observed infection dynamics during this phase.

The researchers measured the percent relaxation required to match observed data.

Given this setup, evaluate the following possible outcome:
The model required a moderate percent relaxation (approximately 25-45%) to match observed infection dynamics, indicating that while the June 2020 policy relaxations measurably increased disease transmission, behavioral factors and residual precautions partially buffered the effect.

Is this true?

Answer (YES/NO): NO